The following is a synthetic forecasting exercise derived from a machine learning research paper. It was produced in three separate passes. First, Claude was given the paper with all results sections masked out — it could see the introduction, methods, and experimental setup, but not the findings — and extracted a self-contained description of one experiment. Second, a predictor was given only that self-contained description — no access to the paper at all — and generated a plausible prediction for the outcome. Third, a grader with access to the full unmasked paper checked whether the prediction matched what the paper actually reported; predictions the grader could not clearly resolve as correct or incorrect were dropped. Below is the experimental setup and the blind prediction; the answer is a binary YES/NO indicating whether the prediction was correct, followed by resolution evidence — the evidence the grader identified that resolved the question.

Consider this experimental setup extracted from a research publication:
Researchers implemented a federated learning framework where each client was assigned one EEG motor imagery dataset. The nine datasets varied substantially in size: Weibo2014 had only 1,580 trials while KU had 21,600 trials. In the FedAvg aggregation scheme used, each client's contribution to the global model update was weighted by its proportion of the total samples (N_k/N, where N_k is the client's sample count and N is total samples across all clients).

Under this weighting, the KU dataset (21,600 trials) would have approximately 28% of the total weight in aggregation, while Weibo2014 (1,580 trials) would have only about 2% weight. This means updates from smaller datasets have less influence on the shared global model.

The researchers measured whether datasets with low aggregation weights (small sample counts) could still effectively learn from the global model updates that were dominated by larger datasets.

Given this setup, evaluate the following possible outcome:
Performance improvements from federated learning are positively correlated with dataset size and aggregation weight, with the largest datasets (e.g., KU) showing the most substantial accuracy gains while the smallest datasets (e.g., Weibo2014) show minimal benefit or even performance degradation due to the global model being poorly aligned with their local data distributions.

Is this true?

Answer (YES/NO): NO